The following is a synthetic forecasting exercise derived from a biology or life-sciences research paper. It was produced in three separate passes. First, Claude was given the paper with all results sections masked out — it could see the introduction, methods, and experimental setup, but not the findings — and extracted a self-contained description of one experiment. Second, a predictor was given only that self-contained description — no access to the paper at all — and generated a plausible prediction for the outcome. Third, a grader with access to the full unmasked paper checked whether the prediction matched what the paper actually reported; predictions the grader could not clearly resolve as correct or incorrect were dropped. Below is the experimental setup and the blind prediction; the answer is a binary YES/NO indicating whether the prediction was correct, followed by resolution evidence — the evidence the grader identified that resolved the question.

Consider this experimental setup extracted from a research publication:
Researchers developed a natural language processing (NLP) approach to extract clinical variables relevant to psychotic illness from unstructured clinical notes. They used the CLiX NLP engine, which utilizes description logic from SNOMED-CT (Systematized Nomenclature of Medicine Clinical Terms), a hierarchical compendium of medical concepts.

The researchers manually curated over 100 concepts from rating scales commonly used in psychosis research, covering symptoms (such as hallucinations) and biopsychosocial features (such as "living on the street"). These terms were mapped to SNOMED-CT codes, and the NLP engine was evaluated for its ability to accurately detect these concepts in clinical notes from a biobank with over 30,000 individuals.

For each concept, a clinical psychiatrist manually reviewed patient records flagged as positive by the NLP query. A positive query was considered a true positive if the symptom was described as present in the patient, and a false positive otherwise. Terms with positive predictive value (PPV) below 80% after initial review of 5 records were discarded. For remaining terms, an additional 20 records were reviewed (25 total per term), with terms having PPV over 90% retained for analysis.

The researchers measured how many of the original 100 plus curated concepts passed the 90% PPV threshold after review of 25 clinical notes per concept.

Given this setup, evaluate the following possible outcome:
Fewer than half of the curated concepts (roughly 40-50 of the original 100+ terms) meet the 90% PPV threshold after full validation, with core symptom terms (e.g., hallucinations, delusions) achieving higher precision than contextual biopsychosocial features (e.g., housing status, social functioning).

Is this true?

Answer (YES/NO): NO